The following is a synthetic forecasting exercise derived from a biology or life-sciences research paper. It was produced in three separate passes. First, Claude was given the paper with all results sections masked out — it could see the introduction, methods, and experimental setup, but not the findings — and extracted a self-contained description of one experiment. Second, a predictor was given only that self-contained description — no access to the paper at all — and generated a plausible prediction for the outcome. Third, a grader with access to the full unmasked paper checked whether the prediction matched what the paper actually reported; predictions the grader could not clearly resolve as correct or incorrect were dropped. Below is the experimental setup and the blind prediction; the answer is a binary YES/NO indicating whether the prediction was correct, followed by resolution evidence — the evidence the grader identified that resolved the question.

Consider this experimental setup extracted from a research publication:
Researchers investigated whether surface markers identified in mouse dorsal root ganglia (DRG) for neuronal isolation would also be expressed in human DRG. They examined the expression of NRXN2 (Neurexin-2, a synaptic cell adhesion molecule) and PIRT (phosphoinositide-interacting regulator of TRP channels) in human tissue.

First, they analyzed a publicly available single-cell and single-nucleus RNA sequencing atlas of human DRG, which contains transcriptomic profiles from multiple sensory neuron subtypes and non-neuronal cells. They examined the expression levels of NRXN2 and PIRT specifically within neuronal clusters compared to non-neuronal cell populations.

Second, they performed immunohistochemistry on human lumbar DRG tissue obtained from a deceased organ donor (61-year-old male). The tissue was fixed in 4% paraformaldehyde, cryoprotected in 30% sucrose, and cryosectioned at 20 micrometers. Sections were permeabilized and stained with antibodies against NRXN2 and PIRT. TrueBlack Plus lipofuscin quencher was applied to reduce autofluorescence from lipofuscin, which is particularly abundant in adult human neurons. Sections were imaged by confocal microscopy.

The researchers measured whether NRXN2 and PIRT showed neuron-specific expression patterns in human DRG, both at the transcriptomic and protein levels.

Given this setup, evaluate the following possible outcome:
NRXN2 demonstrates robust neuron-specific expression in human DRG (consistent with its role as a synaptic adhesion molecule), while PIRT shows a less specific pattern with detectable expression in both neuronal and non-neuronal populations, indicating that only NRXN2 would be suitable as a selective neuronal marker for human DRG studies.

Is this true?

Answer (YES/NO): NO